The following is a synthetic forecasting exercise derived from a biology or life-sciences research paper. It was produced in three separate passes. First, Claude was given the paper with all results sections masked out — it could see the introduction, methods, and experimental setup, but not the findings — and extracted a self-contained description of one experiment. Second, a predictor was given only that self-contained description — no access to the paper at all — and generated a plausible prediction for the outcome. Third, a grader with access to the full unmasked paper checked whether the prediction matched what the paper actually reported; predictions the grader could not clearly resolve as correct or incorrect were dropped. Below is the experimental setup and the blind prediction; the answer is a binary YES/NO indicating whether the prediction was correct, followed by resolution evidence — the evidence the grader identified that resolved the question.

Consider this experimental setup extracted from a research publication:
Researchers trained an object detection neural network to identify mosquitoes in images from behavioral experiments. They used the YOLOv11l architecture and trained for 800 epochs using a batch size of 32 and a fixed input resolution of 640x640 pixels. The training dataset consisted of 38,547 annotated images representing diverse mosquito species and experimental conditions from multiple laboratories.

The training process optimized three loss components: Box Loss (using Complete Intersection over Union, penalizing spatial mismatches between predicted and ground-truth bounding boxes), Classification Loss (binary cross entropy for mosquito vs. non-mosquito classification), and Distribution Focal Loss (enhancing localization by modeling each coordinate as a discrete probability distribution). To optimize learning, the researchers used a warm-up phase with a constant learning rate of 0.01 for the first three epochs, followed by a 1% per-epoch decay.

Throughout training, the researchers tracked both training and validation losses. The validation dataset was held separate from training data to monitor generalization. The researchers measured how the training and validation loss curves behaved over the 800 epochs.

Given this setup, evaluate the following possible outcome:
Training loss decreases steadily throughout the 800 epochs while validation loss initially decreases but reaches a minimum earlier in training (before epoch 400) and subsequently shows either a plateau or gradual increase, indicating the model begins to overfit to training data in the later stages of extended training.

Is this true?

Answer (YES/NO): NO